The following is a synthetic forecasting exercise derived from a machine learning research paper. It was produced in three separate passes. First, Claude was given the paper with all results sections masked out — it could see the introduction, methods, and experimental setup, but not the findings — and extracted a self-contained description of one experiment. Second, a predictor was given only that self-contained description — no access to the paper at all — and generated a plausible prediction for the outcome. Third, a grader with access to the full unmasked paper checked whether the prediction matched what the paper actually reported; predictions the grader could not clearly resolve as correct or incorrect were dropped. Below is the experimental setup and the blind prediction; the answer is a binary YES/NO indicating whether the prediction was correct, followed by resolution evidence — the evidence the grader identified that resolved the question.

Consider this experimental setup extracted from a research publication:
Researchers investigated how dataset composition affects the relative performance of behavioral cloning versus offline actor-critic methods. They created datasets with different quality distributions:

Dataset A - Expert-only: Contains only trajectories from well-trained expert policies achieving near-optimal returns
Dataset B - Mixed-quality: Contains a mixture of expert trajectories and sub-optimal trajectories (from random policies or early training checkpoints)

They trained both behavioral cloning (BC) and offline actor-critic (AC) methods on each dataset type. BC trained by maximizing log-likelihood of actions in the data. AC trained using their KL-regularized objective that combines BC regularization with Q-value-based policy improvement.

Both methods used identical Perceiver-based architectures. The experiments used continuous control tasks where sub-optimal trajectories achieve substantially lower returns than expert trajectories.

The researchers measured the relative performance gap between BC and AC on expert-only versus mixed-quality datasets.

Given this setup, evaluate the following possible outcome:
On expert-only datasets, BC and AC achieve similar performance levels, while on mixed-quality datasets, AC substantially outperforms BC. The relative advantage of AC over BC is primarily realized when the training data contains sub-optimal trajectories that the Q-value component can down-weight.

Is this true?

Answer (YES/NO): YES